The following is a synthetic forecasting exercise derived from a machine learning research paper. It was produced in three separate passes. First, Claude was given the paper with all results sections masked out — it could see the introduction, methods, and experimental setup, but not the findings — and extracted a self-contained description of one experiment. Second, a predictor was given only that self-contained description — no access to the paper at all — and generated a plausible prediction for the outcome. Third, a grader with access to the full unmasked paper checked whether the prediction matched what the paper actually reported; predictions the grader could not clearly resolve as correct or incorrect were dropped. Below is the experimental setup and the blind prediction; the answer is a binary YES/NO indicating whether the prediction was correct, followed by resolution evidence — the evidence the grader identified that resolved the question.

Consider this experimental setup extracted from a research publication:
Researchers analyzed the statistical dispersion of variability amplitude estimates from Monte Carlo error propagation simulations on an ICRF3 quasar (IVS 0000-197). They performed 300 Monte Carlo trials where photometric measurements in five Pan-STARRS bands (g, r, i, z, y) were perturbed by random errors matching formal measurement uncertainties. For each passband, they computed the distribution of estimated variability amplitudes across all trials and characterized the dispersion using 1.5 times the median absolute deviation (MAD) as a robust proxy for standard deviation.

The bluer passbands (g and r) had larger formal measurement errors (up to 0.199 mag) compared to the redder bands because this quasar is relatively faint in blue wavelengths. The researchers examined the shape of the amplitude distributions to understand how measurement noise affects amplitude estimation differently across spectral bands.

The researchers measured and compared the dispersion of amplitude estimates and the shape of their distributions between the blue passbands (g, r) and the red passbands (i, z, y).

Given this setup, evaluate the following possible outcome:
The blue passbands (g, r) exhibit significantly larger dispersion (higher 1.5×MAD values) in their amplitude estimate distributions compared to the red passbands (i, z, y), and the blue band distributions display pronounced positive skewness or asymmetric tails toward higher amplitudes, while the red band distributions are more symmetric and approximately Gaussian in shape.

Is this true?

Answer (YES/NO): NO